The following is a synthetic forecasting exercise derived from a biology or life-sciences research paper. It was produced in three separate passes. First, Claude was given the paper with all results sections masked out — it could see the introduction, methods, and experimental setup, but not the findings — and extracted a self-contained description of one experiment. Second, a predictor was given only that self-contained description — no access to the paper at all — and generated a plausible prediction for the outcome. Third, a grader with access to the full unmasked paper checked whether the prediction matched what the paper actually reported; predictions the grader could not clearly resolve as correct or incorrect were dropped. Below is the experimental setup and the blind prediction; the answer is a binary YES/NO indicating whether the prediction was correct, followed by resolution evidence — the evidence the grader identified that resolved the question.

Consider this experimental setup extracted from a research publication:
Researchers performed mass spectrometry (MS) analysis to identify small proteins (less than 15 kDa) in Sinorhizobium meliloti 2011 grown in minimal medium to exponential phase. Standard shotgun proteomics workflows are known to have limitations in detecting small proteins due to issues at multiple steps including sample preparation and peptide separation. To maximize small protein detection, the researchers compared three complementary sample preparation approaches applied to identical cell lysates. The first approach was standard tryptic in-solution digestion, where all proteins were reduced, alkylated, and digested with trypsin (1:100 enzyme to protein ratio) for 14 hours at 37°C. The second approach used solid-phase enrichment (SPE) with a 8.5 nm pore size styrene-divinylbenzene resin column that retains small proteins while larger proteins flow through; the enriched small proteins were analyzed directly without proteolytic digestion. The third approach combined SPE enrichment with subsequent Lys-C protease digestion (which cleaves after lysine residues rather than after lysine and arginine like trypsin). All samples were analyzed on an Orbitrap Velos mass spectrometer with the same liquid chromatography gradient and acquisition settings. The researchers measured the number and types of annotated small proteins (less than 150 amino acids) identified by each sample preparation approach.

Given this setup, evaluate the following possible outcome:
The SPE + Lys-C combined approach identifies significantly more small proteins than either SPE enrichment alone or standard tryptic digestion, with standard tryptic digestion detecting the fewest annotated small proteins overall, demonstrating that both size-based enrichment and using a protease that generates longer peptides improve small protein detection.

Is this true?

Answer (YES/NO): NO